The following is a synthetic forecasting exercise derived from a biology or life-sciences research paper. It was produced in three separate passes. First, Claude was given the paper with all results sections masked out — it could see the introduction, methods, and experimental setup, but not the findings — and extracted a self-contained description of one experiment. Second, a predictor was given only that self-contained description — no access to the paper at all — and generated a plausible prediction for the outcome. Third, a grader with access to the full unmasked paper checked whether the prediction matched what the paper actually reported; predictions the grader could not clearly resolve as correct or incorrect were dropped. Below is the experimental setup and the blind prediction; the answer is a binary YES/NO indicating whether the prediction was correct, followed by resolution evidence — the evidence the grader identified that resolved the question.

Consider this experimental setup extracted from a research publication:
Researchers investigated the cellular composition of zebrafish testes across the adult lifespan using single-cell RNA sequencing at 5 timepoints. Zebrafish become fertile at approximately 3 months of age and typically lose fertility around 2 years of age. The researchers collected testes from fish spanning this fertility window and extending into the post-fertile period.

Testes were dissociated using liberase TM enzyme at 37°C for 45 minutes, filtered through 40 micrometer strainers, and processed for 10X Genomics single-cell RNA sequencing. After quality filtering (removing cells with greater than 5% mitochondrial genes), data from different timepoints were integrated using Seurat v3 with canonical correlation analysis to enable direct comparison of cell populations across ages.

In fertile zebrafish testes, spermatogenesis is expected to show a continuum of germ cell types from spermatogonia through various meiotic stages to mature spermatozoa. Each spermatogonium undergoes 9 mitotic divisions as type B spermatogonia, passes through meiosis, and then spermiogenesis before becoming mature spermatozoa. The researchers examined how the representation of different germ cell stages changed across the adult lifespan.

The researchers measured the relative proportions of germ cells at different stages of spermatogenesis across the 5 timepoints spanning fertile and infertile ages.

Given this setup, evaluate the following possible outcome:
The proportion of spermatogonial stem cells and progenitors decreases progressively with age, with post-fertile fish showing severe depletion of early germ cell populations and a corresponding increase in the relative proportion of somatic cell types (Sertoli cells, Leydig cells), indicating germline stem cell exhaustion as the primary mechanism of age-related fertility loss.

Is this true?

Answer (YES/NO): NO